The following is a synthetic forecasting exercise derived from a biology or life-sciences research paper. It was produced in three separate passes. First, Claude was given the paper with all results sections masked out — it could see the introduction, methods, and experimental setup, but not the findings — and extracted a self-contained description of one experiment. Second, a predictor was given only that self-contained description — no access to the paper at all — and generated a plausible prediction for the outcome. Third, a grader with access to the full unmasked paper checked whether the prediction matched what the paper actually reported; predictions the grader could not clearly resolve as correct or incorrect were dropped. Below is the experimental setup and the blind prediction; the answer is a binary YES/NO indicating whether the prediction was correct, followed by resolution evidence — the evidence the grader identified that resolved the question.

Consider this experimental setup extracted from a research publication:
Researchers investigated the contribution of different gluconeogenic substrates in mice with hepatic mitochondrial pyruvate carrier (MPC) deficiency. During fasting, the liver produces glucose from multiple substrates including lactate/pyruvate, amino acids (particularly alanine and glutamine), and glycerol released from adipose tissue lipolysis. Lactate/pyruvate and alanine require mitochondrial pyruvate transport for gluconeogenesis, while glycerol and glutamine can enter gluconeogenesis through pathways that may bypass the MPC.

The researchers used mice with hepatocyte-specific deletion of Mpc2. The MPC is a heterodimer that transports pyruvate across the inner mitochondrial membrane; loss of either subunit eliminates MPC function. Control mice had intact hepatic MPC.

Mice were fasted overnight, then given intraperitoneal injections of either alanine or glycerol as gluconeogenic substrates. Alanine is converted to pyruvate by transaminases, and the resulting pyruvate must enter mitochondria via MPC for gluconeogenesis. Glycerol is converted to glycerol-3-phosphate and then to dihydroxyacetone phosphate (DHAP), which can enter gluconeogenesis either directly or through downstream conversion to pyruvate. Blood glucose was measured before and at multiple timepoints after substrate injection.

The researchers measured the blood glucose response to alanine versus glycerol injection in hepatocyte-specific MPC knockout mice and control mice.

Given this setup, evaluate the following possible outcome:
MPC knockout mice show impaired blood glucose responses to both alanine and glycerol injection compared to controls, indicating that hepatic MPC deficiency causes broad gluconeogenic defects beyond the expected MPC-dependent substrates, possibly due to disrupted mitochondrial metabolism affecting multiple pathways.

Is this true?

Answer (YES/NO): NO